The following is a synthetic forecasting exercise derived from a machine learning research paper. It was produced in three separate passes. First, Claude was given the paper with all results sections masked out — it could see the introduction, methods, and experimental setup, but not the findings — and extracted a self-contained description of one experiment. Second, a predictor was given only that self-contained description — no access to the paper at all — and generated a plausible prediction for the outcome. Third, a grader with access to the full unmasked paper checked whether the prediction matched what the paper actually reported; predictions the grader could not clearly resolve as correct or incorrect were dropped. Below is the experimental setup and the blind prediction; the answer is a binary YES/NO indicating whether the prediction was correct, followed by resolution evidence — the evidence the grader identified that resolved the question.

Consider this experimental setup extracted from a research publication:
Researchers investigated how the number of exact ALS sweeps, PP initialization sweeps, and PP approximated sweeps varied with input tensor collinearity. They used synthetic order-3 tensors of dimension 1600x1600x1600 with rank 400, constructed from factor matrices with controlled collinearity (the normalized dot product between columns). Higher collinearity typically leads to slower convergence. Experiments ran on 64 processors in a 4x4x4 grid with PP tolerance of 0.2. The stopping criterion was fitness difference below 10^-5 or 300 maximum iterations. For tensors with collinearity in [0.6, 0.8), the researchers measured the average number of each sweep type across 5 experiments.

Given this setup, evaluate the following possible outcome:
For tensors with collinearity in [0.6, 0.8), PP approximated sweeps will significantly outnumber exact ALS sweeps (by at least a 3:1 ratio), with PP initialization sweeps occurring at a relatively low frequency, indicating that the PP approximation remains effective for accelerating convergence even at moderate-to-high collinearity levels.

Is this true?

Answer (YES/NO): YES